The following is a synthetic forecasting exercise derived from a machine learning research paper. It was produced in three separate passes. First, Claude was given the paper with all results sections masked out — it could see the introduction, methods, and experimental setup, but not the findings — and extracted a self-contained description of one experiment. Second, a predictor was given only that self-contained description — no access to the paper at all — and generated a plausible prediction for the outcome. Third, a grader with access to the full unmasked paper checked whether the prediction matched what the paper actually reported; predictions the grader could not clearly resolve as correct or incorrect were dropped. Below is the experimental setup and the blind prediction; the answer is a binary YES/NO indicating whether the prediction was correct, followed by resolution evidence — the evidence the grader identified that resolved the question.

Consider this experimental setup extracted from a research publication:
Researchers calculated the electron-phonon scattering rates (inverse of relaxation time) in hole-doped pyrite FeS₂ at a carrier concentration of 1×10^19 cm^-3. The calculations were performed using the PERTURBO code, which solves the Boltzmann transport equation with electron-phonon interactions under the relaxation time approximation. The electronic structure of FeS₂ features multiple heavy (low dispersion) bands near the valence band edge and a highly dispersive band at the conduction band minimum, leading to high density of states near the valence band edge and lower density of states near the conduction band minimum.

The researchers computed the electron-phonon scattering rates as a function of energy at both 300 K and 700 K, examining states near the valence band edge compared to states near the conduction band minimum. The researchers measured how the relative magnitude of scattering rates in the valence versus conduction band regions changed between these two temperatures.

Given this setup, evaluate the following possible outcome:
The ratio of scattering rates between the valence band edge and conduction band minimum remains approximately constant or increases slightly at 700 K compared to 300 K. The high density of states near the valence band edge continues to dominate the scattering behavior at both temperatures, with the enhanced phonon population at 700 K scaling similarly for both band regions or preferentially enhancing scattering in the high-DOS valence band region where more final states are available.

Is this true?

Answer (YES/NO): NO